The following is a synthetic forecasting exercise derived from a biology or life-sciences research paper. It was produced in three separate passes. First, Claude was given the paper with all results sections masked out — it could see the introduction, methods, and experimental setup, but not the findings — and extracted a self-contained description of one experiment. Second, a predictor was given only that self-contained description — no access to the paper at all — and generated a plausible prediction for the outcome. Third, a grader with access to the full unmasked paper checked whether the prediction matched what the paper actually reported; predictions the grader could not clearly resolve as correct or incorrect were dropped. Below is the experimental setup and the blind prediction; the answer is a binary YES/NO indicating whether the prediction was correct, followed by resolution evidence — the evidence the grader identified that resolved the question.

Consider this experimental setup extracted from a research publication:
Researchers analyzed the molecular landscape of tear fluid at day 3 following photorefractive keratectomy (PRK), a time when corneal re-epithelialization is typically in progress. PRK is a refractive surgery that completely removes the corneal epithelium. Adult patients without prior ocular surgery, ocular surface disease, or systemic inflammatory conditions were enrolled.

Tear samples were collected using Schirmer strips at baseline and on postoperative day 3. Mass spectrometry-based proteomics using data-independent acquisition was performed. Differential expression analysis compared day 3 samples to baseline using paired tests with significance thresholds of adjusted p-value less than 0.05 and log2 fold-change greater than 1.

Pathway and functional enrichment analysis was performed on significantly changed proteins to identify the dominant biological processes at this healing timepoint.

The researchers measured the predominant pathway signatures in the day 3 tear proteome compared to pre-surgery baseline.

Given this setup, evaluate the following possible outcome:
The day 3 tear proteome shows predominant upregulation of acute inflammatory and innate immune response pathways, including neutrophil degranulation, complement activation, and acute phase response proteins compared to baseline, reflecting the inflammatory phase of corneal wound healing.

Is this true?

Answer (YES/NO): NO